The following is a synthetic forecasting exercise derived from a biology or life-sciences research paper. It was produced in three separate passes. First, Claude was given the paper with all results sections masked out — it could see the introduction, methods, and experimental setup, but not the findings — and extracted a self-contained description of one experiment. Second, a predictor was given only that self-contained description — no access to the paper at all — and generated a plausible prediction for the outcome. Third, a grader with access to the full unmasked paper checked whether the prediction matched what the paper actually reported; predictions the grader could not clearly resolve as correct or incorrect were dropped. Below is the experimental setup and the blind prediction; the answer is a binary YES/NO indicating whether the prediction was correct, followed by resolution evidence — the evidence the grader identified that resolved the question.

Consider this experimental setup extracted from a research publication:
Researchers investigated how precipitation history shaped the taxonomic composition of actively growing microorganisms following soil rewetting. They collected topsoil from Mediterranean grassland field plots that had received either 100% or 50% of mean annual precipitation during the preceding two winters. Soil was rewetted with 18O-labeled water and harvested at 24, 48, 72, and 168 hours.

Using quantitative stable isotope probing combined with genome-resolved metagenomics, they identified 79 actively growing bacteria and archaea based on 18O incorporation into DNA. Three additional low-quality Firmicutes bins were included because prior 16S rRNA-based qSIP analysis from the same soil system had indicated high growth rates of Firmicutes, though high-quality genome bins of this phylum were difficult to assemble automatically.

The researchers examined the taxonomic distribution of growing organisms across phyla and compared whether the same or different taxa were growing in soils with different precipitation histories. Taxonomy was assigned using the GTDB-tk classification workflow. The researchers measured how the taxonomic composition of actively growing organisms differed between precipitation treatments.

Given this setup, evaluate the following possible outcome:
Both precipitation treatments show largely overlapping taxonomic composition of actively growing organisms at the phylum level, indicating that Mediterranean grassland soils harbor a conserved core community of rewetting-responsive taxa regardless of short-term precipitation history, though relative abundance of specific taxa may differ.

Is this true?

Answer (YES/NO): YES